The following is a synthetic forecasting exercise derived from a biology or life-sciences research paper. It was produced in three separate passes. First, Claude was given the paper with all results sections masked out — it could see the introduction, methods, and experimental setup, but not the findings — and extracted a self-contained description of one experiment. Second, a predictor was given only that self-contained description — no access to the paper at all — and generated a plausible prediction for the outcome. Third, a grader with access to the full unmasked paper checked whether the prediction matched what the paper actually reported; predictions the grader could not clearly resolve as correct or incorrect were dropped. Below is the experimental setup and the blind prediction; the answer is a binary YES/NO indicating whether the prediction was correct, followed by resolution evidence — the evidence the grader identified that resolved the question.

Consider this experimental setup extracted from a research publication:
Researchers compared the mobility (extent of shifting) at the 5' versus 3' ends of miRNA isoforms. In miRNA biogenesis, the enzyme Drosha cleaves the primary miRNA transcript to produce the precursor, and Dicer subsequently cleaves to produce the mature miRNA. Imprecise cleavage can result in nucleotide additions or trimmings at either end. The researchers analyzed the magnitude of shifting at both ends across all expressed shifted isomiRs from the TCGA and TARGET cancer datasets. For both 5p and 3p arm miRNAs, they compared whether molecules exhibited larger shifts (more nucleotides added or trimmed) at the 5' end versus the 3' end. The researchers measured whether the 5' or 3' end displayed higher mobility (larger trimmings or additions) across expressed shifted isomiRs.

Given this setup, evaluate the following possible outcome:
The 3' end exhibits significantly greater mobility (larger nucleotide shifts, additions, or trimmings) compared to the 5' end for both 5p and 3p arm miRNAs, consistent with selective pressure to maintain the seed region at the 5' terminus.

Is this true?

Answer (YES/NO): YES